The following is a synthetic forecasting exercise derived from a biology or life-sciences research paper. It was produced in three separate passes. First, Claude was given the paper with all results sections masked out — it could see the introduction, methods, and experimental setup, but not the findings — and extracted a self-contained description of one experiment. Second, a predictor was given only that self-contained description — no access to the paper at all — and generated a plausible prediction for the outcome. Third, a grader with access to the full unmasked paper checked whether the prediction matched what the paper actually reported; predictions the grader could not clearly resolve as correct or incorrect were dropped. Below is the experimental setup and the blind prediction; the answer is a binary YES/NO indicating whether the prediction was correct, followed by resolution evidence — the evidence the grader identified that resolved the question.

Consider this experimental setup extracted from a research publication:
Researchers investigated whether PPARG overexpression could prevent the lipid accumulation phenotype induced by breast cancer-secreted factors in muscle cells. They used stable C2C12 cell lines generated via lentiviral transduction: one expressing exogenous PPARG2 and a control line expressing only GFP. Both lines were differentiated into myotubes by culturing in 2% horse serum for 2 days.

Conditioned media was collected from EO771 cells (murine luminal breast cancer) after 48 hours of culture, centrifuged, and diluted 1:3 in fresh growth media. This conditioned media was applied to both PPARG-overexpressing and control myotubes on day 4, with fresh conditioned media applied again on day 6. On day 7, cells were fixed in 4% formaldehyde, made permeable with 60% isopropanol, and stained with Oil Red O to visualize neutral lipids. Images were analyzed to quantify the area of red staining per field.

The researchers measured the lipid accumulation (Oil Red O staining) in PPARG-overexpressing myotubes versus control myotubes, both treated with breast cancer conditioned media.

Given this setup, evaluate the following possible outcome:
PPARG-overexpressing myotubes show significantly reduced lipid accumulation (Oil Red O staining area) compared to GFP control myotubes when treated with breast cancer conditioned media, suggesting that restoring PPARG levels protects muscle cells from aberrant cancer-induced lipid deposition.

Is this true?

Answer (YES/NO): YES